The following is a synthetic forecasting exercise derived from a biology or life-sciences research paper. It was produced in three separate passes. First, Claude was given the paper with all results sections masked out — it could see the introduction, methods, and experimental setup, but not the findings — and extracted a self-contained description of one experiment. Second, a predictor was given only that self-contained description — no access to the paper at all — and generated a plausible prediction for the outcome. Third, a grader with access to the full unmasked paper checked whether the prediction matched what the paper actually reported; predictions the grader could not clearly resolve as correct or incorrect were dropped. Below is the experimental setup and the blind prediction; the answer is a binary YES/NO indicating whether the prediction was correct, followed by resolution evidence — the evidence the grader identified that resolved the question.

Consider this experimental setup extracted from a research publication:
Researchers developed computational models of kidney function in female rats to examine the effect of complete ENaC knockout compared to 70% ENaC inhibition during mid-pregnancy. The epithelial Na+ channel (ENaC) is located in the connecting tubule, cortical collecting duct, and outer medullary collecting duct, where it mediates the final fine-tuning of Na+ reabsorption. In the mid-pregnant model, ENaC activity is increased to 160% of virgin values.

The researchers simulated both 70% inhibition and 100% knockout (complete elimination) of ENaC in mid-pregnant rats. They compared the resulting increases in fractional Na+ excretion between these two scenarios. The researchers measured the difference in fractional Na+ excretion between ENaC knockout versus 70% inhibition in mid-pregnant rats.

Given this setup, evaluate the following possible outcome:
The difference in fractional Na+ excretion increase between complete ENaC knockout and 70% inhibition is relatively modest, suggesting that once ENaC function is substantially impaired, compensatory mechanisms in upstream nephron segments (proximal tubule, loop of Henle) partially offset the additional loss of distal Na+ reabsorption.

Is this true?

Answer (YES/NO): NO